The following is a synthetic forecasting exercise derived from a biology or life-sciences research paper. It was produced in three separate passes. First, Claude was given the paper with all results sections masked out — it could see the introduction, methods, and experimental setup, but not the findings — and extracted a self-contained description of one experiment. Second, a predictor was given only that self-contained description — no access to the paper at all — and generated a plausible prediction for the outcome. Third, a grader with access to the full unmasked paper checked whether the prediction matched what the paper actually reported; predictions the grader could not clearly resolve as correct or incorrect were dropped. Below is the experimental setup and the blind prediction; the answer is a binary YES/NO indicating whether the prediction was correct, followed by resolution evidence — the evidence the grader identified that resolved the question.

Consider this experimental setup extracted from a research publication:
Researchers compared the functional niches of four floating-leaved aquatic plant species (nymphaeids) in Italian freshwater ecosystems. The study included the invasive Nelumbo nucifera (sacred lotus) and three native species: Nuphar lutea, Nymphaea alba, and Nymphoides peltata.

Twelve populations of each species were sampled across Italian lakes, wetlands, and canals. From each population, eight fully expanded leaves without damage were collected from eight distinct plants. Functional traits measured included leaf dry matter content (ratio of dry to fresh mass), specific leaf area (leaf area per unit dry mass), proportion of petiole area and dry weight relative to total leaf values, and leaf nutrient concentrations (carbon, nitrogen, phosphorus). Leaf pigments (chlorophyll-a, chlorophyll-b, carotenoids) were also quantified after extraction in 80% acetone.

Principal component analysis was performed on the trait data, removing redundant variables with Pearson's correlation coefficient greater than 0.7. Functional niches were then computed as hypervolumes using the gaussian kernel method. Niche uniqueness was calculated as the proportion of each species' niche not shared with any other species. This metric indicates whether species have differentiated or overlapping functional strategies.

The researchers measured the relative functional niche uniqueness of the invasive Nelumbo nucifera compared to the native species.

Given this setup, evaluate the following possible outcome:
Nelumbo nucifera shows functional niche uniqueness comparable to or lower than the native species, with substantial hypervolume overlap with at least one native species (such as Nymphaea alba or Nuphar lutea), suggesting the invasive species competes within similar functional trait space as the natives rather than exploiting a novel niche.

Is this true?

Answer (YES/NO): NO